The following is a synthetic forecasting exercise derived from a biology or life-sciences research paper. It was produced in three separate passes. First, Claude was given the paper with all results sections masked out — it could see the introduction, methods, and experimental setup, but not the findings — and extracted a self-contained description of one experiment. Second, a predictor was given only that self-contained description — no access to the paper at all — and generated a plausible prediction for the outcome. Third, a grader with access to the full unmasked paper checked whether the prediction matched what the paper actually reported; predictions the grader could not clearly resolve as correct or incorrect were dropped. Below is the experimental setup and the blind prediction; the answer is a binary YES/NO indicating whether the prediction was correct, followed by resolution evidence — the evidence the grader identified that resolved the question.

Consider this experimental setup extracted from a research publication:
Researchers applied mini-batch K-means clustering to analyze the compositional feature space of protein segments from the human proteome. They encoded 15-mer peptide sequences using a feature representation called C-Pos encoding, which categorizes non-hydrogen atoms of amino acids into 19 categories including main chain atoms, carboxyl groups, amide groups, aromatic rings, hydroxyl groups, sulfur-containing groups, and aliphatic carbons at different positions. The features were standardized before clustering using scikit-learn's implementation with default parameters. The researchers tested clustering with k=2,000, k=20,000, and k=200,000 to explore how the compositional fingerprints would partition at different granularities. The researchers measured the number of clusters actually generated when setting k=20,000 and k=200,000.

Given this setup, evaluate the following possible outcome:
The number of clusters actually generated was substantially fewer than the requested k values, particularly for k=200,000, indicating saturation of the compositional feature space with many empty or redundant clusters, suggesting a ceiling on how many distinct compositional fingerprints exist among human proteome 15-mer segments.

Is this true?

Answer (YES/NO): NO